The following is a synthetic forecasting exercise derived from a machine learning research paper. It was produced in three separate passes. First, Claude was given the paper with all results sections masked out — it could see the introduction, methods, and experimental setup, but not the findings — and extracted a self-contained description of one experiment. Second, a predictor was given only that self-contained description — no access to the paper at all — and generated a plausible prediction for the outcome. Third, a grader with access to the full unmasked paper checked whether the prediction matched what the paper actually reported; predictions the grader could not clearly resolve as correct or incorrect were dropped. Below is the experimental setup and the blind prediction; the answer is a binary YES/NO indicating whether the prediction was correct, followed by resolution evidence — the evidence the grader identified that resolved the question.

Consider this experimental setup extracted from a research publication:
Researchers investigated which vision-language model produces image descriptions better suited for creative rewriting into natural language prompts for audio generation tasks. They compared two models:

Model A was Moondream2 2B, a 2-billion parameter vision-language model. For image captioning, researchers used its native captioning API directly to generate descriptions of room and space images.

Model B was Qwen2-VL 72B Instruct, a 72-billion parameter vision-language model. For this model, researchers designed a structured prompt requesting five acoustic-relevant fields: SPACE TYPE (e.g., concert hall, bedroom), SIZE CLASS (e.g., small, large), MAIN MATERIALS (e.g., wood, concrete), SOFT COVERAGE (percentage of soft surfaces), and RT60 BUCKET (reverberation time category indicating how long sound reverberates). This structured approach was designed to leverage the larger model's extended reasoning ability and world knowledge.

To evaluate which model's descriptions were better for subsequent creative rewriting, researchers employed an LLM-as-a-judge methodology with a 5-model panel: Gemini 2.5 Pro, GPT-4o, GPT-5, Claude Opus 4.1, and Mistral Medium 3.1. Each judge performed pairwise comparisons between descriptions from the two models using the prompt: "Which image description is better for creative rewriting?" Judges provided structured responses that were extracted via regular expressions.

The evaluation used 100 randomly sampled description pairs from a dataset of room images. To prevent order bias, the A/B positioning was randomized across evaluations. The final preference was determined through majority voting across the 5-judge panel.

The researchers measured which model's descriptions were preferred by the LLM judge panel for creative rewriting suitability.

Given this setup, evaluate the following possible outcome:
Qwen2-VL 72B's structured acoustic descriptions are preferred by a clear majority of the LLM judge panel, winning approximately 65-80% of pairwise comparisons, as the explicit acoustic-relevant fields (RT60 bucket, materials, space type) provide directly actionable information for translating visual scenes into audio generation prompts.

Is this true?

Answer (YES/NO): NO